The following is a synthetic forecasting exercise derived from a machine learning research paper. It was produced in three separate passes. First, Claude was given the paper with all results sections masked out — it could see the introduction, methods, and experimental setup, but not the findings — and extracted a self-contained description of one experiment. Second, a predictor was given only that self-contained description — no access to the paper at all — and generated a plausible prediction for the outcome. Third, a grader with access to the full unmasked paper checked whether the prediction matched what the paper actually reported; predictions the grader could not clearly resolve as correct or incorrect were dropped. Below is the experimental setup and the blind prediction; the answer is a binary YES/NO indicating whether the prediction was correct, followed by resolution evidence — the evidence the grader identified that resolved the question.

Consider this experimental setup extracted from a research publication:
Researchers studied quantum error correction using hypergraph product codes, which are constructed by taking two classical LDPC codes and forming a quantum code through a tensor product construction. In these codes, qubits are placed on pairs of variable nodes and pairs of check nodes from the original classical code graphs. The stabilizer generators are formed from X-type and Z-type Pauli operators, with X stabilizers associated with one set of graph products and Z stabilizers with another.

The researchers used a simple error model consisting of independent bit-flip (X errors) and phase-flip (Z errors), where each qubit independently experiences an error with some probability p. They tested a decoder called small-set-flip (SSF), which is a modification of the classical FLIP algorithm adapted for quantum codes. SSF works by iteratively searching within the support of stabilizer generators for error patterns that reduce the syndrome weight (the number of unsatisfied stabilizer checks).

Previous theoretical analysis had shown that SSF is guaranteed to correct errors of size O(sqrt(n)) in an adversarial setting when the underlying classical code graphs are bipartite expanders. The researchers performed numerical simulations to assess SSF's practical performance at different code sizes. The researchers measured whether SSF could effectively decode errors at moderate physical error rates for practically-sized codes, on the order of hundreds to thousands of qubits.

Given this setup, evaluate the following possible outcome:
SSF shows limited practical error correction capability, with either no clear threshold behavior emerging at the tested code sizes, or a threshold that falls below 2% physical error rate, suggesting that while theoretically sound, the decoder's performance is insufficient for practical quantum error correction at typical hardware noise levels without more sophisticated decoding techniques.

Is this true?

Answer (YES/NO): NO